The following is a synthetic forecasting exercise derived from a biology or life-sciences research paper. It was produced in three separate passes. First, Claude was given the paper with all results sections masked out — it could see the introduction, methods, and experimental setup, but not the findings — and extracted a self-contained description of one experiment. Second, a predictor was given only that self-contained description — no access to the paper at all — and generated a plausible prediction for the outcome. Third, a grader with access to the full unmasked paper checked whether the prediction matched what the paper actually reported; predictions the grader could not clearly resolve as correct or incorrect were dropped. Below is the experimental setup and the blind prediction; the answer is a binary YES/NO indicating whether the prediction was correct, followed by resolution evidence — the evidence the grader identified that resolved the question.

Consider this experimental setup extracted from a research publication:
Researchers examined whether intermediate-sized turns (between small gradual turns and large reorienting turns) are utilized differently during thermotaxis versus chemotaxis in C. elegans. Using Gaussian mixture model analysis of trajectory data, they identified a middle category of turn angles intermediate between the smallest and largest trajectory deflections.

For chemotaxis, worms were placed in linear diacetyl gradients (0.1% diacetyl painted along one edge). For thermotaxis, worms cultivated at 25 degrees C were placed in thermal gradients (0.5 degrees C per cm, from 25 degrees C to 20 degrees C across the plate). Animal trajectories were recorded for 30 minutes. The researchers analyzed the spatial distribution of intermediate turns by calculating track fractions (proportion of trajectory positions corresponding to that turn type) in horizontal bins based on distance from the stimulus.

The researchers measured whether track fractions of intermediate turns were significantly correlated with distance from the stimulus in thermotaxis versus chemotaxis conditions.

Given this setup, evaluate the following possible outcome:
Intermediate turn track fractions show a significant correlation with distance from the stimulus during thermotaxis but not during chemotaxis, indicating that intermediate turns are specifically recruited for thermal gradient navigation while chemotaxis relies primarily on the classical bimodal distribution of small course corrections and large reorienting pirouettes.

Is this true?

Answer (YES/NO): NO